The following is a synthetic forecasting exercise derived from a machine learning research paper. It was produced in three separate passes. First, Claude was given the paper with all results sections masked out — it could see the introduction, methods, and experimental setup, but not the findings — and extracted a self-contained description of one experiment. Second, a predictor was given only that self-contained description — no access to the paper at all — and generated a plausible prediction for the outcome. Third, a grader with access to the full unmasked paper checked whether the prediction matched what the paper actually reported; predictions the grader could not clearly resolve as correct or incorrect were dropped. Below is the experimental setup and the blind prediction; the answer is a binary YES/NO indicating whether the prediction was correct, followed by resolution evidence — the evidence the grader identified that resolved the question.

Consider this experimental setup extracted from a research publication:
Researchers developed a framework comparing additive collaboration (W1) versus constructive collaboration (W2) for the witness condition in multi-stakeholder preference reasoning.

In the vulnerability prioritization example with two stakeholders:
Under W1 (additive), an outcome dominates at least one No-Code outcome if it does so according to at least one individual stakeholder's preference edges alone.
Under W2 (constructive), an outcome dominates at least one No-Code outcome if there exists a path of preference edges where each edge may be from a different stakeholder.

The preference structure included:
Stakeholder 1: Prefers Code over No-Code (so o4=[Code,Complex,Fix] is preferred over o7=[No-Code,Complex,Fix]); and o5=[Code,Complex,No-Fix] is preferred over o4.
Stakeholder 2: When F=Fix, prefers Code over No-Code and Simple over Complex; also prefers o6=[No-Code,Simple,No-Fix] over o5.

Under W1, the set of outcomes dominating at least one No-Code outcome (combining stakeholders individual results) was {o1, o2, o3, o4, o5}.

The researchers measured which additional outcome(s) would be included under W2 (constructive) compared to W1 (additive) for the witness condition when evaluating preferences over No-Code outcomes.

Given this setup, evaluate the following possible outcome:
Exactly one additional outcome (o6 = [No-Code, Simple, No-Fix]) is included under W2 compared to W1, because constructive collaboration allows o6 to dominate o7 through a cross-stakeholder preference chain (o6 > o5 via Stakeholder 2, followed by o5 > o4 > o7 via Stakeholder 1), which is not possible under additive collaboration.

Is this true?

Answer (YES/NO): YES